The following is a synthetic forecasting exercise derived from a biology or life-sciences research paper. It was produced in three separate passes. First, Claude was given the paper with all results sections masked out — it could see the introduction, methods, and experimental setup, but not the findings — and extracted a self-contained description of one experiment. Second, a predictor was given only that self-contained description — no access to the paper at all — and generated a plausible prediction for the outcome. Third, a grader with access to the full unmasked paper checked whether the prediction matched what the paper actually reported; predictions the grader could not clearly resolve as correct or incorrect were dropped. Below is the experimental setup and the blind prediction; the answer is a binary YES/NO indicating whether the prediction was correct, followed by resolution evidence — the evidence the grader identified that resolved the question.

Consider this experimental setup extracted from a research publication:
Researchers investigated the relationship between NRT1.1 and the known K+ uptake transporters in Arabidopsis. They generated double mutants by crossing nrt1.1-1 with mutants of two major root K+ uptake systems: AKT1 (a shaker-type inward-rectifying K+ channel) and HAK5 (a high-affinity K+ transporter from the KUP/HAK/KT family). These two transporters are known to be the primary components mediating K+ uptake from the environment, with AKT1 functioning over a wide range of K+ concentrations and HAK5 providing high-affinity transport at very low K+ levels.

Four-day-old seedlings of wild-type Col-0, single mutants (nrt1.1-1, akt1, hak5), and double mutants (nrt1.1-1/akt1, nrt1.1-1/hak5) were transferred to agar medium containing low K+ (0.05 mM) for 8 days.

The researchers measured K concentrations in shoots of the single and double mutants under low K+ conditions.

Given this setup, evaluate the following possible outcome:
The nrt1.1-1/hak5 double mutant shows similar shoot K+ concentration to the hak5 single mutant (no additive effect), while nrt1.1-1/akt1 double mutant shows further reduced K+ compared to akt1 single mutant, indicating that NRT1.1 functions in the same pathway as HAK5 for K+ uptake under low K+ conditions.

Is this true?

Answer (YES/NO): NO